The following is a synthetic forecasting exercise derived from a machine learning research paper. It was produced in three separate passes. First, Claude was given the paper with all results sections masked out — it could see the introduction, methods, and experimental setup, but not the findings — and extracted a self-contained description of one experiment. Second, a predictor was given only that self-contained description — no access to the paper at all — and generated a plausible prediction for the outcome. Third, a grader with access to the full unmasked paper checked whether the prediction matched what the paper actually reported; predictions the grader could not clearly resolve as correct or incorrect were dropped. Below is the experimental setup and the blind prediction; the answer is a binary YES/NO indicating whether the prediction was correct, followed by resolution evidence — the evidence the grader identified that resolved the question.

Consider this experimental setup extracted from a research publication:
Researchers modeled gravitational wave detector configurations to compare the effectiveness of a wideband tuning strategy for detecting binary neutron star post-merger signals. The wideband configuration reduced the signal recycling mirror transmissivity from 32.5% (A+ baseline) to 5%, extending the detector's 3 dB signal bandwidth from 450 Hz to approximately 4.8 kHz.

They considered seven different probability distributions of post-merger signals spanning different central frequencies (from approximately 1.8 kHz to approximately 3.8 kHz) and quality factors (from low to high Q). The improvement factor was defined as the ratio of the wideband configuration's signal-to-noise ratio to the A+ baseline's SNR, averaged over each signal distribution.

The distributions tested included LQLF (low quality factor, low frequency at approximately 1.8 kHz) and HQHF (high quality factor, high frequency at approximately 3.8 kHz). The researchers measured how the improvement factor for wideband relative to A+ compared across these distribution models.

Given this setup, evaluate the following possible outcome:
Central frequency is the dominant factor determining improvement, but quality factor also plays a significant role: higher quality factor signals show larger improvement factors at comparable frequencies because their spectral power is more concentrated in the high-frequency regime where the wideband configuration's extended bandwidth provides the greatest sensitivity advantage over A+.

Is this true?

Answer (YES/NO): NO